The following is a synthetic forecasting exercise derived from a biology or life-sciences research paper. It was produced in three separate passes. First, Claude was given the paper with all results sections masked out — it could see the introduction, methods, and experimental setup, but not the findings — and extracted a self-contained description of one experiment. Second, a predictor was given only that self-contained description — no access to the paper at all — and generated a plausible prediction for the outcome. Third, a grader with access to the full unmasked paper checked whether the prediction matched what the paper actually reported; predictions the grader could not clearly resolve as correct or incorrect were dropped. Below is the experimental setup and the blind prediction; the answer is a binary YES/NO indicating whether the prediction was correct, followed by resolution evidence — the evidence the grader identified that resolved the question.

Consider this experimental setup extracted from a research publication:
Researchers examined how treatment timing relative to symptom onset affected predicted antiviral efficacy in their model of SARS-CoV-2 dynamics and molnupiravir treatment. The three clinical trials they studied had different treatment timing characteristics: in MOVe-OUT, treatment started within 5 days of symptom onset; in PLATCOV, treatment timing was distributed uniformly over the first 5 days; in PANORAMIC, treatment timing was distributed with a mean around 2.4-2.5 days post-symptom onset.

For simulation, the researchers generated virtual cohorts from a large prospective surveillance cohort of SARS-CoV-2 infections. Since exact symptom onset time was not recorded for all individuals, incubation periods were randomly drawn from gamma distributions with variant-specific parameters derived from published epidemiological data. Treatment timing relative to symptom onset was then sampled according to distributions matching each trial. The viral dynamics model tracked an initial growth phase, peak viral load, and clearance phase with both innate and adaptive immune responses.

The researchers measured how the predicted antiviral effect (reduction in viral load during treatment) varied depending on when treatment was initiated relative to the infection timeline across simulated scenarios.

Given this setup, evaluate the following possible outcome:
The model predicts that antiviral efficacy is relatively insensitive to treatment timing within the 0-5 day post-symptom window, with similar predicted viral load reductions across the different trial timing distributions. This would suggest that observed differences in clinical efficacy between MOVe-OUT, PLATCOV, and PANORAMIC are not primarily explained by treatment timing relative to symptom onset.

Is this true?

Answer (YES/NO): YES